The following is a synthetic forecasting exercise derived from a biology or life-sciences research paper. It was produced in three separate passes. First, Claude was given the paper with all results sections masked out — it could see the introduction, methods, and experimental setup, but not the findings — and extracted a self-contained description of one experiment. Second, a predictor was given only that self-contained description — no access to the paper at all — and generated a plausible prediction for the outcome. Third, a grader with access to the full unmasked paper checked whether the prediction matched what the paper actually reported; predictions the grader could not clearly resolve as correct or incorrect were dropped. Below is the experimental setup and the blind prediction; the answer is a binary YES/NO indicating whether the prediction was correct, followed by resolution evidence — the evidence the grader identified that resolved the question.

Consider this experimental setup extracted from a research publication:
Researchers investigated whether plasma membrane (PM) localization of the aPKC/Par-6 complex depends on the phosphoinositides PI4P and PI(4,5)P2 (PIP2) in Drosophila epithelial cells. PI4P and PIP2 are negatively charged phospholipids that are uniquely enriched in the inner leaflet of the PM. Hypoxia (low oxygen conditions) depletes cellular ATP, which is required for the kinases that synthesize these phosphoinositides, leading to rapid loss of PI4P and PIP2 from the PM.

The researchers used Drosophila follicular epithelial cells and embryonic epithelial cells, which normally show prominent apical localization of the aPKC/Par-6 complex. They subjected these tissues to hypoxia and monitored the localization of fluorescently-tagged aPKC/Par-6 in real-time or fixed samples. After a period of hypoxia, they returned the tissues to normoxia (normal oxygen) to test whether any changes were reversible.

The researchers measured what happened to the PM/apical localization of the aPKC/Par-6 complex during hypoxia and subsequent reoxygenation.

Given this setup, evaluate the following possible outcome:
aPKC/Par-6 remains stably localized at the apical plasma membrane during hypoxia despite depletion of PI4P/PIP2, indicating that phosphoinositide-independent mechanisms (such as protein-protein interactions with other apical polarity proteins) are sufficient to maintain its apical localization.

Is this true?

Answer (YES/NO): NO